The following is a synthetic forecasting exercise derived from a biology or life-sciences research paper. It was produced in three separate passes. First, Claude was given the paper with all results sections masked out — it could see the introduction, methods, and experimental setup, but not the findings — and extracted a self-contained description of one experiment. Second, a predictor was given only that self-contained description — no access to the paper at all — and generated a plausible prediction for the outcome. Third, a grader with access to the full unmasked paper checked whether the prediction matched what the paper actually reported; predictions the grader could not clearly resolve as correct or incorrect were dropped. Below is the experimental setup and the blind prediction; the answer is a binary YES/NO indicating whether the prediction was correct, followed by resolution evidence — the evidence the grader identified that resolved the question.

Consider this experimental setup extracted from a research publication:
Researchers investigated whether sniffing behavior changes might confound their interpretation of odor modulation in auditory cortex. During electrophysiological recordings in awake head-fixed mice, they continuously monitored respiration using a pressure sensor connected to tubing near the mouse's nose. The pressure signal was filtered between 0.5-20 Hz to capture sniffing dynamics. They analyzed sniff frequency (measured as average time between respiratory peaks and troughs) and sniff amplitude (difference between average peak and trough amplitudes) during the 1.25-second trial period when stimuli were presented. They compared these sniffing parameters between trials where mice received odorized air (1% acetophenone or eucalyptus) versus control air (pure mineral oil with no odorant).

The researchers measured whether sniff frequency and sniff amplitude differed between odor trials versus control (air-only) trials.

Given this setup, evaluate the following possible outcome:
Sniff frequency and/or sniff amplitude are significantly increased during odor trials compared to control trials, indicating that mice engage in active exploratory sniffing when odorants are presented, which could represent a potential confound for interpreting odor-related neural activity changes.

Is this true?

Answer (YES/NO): NO